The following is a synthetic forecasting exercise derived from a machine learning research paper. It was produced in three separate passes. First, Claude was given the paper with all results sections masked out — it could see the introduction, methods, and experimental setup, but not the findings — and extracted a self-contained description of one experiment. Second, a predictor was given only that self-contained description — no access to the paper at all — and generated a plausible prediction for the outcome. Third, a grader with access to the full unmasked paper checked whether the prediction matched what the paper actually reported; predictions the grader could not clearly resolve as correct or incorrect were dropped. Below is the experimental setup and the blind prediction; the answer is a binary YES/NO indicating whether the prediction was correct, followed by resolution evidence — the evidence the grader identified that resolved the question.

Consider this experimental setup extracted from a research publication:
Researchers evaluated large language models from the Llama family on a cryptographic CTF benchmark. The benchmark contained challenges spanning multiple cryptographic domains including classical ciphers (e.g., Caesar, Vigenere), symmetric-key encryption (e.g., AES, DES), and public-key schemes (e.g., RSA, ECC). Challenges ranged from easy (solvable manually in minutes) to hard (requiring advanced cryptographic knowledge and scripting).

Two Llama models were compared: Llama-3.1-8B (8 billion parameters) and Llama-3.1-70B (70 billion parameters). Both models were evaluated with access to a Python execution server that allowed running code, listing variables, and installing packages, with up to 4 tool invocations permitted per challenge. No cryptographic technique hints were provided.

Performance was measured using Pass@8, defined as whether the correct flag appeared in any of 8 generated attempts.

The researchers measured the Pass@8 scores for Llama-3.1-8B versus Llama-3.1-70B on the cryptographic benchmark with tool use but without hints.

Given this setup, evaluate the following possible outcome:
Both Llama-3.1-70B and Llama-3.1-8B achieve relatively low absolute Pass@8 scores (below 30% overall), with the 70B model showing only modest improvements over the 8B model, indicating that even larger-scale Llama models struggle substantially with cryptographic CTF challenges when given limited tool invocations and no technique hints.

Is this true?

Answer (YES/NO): YES